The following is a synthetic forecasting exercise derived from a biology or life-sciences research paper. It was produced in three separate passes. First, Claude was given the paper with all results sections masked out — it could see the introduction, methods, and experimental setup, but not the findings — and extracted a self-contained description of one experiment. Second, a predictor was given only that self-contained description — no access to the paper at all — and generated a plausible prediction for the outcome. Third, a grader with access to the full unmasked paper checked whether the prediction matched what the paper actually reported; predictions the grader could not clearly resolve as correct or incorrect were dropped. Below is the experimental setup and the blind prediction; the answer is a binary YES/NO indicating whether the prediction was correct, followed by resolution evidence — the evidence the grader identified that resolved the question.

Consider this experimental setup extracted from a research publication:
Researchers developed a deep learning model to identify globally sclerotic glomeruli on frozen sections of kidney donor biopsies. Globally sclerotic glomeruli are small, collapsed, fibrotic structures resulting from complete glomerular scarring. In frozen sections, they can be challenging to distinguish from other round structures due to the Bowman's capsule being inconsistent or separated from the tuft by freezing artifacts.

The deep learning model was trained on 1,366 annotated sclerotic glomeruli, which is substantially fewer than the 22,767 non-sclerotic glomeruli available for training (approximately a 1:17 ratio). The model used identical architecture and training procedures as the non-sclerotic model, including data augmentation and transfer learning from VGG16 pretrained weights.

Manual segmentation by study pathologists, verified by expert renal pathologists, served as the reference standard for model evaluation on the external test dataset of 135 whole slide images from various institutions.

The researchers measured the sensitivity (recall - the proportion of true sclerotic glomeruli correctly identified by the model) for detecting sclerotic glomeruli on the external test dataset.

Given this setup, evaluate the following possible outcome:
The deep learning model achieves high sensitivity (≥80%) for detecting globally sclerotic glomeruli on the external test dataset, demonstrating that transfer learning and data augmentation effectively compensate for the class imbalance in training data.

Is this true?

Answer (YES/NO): YES